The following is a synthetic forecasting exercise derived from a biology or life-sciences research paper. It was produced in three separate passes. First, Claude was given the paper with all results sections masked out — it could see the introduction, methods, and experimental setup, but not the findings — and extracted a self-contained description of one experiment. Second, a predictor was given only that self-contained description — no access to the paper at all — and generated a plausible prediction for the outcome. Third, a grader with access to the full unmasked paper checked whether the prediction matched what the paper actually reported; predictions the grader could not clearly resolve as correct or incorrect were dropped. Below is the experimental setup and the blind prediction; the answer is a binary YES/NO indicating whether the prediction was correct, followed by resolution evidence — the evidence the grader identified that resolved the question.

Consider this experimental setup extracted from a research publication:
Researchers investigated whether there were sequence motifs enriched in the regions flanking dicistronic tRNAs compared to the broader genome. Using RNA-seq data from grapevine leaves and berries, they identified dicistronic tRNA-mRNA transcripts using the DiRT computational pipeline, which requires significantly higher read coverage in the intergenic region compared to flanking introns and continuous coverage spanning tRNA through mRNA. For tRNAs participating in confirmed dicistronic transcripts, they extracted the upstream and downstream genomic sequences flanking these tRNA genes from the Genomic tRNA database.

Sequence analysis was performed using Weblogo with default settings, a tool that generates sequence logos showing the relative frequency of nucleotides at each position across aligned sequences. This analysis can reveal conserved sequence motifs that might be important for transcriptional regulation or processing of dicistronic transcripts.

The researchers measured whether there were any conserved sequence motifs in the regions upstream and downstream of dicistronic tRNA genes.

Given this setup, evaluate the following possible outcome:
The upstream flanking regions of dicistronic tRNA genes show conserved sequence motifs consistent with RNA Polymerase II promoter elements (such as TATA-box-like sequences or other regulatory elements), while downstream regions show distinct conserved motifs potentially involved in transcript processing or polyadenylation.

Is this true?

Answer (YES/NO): NO